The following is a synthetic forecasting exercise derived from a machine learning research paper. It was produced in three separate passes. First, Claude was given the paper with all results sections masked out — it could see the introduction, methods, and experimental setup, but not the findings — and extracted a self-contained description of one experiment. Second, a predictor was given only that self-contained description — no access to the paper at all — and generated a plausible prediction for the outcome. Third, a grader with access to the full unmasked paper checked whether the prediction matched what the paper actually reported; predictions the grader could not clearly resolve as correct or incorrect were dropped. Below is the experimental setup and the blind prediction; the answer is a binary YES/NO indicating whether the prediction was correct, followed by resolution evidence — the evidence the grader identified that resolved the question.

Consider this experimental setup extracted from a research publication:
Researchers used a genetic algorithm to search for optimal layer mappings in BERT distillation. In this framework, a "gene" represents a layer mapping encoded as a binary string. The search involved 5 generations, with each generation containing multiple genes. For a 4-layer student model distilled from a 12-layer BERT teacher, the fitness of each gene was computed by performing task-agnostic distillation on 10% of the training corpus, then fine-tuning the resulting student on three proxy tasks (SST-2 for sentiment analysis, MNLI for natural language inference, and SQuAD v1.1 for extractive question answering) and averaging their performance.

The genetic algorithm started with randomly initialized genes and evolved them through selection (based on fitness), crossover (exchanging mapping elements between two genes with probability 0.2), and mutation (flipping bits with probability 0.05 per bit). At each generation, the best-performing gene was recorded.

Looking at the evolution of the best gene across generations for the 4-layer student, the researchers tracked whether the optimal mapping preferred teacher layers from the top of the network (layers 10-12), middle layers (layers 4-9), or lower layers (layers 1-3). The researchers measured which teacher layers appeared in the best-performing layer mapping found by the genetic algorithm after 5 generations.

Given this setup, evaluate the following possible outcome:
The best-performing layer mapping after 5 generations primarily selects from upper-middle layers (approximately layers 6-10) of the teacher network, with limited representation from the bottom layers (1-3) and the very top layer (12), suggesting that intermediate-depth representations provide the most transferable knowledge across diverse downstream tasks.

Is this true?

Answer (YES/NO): NO